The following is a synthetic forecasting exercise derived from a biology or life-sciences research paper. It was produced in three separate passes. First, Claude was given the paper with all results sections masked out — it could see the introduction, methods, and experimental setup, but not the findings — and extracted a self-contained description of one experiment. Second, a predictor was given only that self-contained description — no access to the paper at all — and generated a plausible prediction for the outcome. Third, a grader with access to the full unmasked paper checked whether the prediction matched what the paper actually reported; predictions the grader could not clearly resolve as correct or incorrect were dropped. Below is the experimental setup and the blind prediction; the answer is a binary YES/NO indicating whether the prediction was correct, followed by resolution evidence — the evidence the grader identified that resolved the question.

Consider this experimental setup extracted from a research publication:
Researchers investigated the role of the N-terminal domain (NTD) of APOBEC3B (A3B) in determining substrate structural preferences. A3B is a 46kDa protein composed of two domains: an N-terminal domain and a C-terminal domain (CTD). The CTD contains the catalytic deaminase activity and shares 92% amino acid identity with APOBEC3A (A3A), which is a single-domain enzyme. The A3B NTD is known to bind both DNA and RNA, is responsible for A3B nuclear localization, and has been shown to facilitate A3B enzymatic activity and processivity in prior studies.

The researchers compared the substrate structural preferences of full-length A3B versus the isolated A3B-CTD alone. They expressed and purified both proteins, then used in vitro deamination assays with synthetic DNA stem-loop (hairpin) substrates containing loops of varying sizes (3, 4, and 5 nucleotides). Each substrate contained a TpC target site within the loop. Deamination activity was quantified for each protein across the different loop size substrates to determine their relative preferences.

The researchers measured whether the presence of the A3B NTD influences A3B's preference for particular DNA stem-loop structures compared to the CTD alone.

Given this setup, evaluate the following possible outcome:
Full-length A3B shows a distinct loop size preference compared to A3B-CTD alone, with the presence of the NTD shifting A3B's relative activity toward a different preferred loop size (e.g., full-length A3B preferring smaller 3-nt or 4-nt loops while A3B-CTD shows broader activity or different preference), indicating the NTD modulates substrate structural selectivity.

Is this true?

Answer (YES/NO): NO